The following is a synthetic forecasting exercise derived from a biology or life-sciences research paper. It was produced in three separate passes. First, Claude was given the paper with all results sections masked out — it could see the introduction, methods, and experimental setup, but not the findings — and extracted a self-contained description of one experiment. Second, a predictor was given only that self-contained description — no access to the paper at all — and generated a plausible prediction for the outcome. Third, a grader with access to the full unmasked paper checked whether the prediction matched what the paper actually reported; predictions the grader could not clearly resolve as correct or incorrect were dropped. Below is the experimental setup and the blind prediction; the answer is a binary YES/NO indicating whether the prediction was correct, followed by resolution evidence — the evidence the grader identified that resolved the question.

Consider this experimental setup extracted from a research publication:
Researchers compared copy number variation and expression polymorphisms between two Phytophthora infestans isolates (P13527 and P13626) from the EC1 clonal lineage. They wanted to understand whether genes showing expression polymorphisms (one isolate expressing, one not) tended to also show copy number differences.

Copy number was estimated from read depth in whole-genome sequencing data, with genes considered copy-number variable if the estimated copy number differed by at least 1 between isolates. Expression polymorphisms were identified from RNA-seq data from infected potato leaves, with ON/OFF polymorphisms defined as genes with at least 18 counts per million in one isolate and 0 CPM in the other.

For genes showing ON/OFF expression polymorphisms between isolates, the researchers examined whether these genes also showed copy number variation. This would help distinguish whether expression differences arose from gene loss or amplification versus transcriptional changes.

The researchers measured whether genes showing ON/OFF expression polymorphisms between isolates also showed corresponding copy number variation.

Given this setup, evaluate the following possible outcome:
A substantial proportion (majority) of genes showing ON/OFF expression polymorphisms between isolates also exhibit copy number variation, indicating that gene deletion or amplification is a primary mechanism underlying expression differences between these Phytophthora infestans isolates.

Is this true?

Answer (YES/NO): NO